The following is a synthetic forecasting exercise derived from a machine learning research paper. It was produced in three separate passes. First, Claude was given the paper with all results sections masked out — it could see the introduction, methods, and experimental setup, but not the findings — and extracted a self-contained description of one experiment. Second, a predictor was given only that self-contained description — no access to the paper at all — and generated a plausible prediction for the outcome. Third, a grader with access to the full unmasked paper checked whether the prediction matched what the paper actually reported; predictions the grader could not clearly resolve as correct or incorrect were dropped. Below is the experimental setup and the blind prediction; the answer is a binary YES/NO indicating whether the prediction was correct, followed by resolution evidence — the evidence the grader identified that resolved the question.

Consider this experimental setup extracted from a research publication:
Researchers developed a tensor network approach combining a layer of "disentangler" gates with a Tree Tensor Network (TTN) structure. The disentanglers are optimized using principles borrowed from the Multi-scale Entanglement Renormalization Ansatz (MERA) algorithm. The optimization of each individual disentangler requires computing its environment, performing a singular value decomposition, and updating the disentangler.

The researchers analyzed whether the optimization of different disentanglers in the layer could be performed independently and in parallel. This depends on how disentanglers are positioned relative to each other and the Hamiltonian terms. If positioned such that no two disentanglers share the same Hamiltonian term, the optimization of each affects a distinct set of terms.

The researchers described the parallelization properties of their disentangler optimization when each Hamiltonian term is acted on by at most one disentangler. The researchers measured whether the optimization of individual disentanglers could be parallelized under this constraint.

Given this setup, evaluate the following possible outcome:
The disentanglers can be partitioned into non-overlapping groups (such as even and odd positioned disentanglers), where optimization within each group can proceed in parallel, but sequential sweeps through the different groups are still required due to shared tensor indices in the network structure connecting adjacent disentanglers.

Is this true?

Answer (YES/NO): NO